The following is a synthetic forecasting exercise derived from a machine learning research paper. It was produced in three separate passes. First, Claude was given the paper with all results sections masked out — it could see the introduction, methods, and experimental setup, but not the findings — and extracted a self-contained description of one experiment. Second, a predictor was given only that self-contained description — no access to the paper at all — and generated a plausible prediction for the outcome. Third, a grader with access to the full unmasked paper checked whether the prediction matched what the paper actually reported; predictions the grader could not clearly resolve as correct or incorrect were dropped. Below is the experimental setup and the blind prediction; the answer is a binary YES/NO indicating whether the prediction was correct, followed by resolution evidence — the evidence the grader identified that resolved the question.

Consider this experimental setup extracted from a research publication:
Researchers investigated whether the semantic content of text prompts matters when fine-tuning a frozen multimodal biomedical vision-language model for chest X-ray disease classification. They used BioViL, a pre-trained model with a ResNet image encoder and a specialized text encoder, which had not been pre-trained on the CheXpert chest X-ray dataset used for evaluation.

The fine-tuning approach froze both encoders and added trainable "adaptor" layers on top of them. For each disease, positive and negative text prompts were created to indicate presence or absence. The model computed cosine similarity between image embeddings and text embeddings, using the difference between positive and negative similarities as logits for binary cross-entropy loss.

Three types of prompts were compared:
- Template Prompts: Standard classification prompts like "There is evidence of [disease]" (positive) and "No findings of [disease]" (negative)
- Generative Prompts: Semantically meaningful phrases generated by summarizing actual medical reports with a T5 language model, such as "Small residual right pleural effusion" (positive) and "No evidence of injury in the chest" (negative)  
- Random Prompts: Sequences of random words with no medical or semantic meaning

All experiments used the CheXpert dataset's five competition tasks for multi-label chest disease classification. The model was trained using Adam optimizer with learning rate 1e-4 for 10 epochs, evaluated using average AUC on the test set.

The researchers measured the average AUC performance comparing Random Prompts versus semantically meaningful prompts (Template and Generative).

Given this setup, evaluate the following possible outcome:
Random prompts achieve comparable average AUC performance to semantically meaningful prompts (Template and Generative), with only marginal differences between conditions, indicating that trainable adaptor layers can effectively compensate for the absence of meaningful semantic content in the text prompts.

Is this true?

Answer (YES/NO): NO